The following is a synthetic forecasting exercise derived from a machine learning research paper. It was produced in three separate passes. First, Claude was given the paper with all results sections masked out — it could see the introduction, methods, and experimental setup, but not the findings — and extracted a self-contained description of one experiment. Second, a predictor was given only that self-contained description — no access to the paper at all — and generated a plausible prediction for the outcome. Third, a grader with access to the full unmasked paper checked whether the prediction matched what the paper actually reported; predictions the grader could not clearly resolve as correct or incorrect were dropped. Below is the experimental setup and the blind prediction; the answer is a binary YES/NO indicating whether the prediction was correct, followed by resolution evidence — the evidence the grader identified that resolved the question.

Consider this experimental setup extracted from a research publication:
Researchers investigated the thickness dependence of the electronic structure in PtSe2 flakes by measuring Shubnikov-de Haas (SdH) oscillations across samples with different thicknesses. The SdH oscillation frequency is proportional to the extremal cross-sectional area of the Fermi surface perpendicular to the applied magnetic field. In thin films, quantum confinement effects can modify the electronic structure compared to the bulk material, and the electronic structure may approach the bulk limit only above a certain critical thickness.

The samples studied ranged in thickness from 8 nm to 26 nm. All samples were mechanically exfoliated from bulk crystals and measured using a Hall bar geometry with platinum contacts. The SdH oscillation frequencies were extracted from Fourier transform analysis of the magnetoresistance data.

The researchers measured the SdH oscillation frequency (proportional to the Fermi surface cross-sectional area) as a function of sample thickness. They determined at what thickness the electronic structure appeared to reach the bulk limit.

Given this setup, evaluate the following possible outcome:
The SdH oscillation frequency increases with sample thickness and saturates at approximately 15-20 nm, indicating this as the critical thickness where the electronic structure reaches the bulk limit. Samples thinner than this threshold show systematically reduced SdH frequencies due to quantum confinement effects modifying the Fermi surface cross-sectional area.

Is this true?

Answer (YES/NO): NO